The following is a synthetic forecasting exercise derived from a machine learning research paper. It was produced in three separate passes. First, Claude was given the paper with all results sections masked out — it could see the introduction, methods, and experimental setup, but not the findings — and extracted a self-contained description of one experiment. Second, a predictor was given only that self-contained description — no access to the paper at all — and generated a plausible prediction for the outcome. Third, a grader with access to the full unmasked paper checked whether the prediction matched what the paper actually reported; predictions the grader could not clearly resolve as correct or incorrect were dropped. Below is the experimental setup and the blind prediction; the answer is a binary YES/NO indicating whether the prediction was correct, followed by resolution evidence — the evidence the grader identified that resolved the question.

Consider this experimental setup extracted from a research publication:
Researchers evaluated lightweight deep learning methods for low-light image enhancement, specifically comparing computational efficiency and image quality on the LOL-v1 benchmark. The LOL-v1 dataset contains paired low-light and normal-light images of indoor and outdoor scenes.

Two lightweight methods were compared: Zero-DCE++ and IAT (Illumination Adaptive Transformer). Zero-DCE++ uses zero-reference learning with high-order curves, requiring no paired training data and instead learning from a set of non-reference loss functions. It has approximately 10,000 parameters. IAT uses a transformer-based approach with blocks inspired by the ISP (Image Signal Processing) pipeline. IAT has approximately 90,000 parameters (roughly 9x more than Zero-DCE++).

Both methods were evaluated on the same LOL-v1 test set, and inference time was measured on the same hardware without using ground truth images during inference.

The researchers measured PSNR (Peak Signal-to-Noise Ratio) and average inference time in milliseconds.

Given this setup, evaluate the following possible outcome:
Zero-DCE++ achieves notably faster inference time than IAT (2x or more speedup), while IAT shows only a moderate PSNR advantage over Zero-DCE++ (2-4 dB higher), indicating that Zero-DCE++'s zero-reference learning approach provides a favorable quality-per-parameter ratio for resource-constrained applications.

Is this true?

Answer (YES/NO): NO